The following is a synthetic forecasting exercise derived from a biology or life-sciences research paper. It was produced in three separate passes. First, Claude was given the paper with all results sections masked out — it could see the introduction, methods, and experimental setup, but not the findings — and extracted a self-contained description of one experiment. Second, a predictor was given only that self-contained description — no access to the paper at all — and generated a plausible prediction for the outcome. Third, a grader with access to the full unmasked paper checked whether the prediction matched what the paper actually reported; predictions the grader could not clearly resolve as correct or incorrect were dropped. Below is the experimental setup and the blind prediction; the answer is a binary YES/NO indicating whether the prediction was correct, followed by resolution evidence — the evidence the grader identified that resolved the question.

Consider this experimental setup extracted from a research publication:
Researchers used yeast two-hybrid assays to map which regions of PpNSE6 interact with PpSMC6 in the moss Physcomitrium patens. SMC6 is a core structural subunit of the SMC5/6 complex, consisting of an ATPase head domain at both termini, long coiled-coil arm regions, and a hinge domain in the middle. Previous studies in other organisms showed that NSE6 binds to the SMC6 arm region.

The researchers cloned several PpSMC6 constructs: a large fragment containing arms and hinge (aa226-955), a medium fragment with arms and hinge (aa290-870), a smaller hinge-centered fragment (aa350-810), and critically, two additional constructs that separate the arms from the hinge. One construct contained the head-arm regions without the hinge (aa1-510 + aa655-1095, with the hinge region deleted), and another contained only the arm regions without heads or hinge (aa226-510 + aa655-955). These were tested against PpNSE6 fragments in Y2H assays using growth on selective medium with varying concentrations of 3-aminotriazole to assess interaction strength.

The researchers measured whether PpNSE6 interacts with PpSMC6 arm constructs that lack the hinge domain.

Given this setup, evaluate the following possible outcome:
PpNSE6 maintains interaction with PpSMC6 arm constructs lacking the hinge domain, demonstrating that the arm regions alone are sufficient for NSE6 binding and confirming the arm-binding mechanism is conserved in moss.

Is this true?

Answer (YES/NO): YES